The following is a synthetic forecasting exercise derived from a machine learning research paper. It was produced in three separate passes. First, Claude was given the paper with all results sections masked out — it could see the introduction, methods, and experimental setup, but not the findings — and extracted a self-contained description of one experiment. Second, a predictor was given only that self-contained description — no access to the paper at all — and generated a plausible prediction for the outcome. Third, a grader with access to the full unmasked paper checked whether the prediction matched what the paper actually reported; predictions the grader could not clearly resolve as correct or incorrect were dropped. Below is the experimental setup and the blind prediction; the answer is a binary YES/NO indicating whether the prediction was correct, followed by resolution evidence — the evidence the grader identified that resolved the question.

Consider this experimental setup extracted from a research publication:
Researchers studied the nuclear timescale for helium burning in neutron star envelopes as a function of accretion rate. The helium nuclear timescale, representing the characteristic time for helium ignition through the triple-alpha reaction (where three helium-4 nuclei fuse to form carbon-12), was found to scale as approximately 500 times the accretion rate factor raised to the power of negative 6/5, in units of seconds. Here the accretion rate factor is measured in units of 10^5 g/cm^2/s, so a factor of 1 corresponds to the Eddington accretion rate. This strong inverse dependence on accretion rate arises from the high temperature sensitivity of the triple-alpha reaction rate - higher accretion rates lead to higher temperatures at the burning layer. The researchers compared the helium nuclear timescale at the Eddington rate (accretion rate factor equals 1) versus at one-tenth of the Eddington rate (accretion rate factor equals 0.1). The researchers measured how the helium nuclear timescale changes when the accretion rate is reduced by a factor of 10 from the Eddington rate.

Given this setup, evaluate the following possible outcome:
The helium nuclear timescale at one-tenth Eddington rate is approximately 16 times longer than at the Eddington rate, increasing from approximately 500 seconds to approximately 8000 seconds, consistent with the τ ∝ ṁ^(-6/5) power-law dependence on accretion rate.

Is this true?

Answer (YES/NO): YES